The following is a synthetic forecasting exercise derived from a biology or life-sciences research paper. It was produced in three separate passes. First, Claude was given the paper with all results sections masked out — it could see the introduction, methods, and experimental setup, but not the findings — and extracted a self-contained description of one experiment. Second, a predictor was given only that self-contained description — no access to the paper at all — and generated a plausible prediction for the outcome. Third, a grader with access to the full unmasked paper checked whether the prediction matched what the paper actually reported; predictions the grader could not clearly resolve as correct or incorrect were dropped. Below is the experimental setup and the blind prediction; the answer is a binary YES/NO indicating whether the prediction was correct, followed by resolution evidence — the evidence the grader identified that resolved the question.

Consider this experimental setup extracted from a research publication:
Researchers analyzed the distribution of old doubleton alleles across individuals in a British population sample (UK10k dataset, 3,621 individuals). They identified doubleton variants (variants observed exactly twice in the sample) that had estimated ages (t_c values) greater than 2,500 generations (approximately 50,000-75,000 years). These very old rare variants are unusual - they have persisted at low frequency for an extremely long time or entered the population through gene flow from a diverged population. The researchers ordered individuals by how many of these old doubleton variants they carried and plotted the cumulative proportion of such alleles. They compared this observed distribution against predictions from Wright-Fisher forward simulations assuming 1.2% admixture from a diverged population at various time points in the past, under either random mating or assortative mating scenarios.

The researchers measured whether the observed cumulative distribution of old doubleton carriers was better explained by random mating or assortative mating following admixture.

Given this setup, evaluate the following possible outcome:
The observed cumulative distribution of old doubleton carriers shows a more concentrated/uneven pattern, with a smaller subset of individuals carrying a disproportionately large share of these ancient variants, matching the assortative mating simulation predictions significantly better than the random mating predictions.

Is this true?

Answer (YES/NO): YES